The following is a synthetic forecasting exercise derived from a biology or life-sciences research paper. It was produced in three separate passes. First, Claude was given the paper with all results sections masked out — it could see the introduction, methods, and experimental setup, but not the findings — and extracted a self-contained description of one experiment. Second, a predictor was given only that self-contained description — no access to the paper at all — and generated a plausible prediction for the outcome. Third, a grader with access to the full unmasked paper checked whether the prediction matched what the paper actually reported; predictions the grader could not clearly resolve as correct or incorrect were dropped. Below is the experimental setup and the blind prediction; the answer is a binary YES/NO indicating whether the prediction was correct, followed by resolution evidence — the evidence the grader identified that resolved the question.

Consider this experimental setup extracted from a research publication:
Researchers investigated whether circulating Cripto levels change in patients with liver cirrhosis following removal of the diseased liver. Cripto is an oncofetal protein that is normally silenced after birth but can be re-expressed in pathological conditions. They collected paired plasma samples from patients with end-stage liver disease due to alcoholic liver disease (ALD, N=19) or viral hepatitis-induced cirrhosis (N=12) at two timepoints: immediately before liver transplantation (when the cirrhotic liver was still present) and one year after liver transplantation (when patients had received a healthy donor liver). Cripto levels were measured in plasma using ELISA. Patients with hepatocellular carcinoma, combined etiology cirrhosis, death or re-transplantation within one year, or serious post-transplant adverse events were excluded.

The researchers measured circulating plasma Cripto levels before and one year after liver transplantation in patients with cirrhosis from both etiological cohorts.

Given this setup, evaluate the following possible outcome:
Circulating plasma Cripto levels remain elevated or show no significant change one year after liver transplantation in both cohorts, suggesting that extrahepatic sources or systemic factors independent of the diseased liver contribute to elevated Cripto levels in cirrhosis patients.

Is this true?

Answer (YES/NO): NO